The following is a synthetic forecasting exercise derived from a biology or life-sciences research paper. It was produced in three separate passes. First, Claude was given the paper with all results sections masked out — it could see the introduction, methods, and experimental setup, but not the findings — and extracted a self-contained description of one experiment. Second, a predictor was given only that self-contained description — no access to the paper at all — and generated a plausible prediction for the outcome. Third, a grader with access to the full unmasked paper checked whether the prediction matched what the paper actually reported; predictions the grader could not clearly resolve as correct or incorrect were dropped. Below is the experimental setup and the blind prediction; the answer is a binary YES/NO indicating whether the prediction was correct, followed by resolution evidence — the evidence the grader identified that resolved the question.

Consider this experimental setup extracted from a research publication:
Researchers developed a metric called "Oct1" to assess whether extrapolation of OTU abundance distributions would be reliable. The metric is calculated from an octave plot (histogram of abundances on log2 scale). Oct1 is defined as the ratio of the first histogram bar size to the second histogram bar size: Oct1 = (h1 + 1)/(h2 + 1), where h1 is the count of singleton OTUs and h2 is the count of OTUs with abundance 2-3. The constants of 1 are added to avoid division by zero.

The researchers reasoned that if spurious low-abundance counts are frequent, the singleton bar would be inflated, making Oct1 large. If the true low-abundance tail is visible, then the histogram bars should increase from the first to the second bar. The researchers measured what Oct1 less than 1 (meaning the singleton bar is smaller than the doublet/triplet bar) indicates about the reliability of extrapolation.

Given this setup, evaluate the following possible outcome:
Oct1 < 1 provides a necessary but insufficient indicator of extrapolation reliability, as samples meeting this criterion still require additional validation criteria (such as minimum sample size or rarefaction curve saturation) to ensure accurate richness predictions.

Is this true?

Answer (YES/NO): NO